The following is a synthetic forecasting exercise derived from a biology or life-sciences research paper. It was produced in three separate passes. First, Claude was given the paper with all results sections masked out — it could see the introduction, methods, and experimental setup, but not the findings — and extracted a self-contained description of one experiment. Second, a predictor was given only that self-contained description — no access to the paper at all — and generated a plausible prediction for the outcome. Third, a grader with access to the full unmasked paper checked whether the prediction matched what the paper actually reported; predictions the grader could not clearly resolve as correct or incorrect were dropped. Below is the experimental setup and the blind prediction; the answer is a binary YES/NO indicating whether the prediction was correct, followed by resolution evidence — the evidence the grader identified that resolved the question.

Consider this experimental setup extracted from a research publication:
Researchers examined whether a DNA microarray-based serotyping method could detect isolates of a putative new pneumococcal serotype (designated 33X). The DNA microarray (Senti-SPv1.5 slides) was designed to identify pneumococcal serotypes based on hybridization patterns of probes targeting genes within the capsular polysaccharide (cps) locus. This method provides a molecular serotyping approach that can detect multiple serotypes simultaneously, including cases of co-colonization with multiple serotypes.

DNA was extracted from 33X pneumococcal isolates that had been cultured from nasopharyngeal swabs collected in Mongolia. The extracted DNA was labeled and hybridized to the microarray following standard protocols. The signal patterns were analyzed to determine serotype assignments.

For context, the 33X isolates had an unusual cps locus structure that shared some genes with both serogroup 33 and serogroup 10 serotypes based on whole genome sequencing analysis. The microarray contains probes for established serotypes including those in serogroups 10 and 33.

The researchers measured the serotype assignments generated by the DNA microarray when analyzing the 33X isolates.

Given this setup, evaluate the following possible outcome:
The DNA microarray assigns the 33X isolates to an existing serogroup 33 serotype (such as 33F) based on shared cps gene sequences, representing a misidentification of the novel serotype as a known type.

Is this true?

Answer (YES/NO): NO